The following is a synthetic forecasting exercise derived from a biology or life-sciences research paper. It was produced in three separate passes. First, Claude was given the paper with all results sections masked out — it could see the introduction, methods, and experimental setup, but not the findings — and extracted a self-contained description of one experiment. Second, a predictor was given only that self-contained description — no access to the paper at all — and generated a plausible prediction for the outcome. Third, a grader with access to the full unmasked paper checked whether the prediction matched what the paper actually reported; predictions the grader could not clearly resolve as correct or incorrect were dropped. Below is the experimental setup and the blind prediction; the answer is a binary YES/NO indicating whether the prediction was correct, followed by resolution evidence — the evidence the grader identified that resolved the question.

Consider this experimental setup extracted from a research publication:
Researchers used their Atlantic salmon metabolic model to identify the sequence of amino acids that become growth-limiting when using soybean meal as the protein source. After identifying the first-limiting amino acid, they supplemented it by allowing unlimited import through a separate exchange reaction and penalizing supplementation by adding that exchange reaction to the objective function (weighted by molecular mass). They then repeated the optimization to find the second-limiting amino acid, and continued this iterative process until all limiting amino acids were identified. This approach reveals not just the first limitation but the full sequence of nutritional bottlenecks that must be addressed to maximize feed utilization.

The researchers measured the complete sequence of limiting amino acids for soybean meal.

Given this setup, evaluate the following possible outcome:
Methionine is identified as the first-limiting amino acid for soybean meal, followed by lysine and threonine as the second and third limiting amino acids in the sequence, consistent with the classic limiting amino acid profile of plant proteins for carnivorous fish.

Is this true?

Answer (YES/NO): NO